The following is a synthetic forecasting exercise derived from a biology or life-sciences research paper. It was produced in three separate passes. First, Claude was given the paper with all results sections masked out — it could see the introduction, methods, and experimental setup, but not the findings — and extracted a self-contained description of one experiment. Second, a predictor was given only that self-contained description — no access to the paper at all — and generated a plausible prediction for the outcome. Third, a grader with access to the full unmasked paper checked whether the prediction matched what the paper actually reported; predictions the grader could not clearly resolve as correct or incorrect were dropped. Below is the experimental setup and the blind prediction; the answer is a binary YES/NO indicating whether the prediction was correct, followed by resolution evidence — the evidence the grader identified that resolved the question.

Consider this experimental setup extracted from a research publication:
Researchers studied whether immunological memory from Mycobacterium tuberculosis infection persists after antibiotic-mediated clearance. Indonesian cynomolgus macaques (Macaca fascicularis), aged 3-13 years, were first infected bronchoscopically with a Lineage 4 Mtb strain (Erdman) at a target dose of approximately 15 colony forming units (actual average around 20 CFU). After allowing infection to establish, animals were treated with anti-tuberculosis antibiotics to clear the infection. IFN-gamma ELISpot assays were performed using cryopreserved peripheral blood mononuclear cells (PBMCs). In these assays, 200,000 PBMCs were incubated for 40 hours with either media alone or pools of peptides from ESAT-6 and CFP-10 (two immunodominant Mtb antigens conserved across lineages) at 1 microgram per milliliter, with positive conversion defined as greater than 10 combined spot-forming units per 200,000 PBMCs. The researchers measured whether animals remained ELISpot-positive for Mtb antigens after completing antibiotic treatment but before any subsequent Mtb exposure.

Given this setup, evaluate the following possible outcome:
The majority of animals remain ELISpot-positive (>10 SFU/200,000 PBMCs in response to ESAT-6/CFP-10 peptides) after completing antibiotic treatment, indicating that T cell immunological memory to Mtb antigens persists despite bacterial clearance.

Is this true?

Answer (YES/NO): YES